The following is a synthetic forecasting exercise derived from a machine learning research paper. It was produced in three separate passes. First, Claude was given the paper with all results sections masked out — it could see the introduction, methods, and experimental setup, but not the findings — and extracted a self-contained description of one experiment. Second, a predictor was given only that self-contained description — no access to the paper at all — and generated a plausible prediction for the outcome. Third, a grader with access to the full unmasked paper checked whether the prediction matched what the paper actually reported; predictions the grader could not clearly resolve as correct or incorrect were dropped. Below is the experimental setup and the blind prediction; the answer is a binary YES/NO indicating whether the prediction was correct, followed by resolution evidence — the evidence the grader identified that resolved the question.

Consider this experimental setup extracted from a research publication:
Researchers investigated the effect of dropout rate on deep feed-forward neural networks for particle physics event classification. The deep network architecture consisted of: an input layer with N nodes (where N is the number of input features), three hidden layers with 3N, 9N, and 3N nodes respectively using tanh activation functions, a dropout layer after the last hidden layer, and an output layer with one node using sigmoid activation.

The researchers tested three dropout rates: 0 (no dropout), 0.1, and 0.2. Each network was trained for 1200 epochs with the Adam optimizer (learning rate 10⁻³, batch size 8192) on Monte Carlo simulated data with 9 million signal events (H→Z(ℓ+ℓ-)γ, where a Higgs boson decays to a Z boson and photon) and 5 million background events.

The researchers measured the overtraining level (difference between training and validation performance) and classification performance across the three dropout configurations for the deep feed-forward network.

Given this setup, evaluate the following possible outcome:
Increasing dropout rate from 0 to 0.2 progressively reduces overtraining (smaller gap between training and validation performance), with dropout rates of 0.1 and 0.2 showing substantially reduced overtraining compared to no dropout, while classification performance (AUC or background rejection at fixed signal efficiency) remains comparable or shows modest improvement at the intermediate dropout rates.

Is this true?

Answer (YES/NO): NO